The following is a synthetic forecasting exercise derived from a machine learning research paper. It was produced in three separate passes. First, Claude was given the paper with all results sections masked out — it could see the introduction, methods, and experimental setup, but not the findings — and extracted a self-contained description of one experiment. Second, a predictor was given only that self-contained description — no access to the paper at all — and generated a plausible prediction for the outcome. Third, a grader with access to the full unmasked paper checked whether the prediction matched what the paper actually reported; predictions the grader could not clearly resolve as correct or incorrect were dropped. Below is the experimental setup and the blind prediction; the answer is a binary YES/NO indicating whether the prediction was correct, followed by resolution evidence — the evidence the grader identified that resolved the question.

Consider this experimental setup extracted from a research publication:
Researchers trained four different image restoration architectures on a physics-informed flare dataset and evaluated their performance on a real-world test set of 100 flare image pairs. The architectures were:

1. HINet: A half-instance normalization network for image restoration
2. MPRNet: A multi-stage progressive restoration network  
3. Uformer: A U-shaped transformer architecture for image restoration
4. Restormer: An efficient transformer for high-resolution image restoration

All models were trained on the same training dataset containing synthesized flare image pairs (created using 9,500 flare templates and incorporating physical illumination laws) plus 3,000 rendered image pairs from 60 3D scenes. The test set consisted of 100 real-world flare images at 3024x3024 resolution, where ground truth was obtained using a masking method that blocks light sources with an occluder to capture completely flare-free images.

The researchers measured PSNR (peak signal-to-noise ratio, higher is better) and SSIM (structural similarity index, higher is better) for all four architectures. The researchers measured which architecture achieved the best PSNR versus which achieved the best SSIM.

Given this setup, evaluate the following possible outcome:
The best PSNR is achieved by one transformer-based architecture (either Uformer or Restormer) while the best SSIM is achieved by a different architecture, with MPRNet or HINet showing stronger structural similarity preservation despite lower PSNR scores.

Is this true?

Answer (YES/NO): YES